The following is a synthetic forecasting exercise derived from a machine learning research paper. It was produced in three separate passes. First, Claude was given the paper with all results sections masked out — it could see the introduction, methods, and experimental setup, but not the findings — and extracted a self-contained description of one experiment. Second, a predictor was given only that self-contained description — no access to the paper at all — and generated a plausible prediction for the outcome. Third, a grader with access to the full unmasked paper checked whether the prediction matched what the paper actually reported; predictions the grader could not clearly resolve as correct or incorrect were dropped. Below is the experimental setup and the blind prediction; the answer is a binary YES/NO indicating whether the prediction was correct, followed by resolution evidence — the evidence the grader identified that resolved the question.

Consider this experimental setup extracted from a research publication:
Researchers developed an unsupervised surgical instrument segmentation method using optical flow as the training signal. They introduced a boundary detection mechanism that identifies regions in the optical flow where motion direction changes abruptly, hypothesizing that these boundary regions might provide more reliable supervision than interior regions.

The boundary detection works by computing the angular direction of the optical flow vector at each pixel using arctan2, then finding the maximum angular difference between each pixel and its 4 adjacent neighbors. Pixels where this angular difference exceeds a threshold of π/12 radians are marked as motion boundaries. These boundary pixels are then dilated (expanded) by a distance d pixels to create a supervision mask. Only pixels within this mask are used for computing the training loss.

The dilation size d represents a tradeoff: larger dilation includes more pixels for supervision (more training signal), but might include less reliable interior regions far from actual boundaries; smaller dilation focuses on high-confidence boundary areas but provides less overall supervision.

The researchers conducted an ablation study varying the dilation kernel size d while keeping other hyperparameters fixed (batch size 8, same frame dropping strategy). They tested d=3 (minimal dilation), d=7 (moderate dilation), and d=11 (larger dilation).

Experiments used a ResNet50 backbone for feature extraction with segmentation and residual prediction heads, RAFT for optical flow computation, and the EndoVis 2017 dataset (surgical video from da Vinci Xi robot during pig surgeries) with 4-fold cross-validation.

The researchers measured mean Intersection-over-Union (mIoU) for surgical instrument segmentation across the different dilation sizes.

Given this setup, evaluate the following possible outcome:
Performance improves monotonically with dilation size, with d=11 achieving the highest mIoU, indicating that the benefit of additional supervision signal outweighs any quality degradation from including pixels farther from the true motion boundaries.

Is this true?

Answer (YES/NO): NO